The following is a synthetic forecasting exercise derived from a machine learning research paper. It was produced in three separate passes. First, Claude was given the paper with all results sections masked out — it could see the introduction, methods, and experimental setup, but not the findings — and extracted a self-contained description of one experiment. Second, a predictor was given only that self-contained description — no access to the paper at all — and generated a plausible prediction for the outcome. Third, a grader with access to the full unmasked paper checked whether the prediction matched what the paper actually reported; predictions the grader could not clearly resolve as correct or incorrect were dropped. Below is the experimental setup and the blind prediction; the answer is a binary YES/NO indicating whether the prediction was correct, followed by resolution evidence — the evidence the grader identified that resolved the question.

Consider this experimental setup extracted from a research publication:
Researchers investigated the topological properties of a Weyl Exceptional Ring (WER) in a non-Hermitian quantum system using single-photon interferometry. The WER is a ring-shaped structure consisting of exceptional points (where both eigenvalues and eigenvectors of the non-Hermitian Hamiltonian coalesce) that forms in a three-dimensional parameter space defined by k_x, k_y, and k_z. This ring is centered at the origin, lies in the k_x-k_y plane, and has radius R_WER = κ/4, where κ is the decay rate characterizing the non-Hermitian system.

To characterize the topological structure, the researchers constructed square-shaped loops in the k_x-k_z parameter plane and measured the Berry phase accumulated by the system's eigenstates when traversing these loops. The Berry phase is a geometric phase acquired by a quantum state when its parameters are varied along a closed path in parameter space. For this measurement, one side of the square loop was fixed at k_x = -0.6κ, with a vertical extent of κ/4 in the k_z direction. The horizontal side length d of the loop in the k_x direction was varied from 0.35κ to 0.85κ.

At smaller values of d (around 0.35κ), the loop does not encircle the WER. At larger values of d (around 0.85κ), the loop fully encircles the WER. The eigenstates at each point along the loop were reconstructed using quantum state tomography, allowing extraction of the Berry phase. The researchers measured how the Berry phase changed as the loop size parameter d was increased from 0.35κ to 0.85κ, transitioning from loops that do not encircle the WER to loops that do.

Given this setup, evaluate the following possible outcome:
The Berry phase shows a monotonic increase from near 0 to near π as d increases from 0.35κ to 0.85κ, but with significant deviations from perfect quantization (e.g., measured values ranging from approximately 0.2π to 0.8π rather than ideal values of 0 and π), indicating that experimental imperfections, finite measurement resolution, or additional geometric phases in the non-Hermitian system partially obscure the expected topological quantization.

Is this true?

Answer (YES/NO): NO